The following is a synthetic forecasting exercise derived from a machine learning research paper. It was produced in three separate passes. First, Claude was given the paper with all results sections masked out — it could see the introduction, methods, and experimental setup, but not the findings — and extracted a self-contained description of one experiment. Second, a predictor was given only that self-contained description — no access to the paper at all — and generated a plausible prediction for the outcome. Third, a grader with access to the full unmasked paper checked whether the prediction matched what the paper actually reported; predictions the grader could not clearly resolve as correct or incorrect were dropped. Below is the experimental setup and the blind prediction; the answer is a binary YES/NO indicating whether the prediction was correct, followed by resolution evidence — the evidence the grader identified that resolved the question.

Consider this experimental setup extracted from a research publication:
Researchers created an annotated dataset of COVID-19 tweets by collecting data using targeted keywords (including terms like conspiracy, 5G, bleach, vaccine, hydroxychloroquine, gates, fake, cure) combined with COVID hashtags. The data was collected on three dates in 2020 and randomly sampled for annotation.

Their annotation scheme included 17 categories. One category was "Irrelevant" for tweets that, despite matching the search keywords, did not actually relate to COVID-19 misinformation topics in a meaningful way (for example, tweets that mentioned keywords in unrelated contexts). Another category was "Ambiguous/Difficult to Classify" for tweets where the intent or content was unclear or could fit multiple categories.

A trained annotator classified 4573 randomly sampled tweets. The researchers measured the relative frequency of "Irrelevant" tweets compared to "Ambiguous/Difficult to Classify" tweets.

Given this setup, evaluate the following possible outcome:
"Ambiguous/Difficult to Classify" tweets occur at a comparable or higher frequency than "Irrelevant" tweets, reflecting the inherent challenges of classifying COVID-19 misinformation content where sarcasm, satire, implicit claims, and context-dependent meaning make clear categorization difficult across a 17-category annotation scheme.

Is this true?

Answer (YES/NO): YES